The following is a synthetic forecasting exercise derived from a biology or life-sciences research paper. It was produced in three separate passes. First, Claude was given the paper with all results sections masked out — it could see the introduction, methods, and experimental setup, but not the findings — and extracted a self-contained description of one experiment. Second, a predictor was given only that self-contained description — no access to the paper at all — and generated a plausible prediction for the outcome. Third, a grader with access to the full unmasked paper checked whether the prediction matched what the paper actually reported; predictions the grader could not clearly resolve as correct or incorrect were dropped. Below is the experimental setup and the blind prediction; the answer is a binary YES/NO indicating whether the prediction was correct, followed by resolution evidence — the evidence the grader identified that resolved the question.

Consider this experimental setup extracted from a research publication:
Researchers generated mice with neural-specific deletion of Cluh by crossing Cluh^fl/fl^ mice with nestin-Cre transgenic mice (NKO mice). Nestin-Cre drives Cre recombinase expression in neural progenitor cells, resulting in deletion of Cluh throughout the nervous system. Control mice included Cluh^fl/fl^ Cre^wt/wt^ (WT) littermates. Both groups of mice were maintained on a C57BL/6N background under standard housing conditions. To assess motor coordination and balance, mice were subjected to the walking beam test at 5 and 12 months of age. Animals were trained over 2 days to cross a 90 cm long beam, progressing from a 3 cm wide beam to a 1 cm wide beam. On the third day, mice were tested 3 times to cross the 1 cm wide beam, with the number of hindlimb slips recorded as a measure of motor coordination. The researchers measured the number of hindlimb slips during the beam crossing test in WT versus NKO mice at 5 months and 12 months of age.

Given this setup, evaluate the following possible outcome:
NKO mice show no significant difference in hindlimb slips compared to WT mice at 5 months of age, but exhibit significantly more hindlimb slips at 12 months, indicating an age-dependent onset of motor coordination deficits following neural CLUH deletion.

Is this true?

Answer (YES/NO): NO